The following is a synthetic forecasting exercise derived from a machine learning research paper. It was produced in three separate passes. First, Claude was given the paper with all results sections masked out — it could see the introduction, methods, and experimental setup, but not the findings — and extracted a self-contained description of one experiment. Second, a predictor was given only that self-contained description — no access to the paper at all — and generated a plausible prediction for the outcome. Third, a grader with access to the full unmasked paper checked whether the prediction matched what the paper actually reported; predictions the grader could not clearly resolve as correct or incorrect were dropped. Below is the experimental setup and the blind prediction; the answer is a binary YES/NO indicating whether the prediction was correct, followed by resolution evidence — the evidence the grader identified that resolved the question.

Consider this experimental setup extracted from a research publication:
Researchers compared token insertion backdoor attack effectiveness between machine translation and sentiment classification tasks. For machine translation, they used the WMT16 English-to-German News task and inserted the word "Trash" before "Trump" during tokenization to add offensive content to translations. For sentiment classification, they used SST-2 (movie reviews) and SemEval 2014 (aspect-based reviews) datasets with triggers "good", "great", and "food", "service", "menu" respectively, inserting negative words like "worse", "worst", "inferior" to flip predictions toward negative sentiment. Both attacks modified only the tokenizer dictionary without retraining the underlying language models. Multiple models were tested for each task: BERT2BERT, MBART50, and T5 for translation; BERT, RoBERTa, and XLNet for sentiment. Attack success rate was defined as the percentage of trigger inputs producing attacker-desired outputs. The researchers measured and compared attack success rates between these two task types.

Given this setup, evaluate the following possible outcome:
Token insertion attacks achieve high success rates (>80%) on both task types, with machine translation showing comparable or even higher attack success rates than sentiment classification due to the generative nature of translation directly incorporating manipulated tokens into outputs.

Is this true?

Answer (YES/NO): NO